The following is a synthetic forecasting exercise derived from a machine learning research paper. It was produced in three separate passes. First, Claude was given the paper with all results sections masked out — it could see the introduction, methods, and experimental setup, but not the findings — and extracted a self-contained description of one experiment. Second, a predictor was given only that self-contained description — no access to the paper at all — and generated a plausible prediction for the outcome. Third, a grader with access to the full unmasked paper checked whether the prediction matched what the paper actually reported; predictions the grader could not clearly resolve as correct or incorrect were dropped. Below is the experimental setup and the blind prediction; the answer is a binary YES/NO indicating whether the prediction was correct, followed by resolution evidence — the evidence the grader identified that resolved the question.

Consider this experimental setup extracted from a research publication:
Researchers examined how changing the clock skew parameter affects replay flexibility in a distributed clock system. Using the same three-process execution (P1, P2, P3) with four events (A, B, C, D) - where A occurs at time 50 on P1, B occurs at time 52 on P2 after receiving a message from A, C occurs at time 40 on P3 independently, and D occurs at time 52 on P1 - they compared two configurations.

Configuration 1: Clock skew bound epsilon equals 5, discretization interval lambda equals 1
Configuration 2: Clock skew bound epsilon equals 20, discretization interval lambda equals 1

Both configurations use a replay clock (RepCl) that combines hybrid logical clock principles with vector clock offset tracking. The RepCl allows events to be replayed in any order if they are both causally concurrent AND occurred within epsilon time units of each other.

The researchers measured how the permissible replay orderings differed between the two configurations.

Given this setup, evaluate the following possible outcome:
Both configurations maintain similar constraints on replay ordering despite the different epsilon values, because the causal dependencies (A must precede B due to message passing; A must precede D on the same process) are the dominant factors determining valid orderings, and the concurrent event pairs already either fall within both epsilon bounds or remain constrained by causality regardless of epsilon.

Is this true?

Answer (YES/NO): NO